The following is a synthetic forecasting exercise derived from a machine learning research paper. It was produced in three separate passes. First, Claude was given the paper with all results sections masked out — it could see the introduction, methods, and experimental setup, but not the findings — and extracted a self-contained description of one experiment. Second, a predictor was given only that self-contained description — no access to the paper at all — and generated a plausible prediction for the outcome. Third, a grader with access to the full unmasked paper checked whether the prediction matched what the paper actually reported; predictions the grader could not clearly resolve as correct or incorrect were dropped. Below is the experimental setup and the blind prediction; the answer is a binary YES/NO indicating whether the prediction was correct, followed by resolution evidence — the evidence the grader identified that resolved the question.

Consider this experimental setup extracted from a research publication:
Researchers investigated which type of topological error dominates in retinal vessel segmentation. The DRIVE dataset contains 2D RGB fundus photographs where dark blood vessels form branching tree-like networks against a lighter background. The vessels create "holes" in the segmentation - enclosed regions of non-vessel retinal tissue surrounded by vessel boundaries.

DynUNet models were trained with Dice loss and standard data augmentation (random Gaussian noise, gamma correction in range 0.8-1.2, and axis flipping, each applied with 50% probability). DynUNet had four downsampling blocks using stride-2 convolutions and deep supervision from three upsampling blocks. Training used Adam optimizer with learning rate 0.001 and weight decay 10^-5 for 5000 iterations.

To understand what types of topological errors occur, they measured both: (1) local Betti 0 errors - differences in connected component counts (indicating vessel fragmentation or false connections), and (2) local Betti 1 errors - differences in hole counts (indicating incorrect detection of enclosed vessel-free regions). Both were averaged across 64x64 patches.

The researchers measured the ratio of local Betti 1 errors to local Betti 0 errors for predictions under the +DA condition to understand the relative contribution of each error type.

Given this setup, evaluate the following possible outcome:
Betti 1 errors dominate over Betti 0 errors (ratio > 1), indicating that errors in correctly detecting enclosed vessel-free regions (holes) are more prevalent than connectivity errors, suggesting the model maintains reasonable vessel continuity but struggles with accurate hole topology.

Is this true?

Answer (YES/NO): NO